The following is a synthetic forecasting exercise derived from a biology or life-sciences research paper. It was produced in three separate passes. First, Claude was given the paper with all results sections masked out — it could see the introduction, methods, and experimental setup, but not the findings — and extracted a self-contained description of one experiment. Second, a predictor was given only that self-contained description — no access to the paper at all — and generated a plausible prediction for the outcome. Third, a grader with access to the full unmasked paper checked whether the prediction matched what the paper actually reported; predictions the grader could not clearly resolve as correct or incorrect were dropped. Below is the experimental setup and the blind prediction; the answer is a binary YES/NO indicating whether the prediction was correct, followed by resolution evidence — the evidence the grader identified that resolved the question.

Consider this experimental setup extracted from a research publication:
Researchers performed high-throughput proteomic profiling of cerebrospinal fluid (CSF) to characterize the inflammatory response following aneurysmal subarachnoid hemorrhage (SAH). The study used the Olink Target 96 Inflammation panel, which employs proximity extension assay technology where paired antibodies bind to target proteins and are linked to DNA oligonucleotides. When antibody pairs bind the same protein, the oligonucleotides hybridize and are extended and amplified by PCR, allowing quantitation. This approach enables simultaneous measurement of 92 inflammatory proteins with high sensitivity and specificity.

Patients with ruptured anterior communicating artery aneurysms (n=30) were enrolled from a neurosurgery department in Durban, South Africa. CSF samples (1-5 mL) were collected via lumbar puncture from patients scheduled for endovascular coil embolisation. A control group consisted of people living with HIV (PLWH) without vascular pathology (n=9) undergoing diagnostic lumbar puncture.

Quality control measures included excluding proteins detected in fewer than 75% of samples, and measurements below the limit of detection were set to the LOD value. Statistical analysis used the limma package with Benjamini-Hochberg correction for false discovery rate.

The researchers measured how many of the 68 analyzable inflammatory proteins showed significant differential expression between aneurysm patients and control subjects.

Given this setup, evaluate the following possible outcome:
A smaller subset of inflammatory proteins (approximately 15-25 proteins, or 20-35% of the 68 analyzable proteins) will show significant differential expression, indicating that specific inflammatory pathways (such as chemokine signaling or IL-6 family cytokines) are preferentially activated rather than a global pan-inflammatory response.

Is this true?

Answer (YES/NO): NO